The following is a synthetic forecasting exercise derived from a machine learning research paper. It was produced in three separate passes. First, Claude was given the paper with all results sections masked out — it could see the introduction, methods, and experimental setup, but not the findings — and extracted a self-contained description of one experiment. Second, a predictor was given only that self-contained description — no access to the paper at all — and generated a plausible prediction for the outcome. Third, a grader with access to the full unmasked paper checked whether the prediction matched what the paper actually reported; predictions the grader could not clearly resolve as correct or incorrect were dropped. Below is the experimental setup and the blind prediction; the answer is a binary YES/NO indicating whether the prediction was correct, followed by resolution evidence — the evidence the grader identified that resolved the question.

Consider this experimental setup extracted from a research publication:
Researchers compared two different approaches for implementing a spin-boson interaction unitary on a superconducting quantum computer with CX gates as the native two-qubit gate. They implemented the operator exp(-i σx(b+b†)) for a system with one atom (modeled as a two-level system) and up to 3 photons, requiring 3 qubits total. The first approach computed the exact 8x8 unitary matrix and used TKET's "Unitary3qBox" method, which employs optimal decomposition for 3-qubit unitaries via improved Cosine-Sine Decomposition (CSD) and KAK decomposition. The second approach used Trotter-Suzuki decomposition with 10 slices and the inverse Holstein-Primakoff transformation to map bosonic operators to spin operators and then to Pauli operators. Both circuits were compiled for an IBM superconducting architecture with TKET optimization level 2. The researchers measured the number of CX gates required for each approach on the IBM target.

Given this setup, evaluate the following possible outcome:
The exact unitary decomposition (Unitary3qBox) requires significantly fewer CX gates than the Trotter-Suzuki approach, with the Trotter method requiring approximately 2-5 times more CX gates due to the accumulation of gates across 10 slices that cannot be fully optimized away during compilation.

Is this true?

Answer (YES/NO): NO